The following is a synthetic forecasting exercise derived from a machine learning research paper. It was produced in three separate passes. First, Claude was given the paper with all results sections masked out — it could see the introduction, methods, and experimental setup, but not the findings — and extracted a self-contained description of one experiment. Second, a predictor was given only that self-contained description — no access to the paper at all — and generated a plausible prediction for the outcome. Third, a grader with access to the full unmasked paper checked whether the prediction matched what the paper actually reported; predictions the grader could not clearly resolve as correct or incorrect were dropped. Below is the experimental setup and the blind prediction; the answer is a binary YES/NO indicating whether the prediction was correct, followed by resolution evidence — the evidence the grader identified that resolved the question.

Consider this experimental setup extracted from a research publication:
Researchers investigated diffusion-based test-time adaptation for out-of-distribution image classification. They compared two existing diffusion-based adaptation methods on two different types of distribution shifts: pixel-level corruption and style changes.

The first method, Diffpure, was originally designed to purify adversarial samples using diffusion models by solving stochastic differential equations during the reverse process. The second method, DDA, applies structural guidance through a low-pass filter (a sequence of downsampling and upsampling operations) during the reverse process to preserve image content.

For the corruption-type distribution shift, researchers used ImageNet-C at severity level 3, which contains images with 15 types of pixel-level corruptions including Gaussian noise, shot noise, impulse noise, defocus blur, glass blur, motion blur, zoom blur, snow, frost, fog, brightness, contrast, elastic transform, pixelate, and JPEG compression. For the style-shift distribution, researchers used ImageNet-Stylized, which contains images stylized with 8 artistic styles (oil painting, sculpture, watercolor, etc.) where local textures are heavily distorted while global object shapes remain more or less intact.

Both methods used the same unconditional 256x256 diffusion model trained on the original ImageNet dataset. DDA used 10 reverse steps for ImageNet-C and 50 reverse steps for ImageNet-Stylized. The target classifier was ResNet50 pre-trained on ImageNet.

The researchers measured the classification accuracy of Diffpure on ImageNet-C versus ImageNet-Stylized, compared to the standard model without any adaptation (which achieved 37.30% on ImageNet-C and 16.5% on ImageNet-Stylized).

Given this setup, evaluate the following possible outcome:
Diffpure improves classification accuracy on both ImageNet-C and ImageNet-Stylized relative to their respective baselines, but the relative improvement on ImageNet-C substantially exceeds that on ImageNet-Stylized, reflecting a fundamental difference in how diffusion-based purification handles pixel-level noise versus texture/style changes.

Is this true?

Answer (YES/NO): NO